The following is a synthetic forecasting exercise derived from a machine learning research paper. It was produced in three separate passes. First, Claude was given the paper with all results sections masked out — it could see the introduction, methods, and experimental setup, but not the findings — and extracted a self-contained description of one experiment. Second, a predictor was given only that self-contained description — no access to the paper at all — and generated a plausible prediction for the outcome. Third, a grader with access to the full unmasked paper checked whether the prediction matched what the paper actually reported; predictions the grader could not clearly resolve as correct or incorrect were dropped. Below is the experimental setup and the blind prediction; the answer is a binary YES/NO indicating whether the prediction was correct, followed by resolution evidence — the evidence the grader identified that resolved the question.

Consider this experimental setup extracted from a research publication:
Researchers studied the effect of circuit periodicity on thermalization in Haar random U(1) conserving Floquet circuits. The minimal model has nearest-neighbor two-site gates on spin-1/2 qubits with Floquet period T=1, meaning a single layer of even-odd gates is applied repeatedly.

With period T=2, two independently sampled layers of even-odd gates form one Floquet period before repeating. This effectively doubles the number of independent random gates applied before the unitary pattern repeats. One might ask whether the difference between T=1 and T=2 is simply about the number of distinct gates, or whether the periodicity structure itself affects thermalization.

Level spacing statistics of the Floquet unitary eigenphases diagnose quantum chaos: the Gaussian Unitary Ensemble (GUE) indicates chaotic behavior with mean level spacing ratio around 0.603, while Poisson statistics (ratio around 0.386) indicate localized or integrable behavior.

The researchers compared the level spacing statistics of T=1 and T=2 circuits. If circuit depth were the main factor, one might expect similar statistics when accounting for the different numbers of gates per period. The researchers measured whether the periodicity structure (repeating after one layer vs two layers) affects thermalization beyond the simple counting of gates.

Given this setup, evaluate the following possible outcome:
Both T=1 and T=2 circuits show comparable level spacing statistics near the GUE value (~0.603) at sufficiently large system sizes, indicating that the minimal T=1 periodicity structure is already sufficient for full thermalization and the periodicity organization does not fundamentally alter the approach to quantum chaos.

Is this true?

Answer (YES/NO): NO